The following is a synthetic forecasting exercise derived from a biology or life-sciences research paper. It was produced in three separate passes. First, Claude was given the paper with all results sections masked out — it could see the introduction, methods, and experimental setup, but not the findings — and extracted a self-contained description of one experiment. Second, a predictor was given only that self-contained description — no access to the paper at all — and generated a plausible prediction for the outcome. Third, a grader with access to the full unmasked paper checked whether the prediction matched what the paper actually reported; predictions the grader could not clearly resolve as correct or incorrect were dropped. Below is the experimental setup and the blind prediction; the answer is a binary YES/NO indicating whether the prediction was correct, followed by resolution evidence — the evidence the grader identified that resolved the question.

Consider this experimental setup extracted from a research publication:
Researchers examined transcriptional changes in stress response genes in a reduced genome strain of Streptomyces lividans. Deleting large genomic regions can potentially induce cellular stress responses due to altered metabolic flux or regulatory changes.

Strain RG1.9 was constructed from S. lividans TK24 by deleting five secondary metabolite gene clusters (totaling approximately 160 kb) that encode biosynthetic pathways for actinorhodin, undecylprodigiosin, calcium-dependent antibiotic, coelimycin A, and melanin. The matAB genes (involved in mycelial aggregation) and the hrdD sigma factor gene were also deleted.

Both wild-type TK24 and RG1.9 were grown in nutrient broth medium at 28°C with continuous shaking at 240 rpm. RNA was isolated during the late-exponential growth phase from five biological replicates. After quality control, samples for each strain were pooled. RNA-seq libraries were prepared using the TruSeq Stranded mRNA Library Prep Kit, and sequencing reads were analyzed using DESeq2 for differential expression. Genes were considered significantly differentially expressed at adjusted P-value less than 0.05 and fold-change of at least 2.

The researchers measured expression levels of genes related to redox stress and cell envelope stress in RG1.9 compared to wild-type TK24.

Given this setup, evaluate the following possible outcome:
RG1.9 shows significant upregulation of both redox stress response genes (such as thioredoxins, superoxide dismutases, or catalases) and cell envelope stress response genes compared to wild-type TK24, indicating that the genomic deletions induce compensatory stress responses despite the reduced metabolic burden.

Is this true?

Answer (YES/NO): YES